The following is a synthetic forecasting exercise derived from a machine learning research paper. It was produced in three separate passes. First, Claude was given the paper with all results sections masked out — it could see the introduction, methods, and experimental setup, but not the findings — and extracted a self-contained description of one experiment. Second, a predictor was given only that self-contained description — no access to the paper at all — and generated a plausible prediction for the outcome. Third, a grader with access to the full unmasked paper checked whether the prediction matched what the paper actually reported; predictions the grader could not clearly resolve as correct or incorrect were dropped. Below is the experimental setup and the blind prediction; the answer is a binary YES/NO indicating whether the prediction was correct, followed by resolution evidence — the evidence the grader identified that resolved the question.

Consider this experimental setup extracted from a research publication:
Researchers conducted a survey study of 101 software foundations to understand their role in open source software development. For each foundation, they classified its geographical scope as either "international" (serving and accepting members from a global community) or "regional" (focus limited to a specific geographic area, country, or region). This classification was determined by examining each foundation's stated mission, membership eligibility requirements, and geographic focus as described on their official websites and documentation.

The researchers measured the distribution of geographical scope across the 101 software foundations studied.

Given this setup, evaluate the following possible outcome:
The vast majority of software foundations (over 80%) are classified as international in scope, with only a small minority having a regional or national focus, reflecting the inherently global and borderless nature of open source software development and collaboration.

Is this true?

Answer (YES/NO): YES